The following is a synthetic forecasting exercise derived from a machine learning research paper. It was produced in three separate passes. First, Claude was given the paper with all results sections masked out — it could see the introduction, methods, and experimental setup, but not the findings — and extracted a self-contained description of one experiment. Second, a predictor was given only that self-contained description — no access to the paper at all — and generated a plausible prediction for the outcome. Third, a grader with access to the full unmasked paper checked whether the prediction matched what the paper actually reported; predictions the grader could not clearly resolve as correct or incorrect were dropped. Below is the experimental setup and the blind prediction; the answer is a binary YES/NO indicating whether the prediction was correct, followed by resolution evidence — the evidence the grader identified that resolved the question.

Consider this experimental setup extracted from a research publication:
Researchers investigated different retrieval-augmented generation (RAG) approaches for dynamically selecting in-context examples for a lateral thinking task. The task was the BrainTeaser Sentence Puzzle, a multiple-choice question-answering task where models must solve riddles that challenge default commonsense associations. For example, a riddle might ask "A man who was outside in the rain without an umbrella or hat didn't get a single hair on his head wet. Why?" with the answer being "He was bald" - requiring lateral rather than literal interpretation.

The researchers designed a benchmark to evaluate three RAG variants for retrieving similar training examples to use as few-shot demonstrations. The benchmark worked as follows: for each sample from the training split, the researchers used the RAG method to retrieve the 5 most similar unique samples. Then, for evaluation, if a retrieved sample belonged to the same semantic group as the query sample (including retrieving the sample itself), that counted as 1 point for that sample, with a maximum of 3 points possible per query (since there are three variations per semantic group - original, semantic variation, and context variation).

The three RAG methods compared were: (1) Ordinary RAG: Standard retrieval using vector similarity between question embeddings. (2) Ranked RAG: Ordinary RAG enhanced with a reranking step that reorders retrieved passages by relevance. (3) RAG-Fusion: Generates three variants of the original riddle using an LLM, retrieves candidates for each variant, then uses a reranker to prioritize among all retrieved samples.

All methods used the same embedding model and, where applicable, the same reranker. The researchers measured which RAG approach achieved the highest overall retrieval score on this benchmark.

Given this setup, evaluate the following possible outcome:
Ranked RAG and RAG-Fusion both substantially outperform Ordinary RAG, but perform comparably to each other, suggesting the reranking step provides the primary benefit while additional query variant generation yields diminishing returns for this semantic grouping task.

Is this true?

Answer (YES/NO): NO